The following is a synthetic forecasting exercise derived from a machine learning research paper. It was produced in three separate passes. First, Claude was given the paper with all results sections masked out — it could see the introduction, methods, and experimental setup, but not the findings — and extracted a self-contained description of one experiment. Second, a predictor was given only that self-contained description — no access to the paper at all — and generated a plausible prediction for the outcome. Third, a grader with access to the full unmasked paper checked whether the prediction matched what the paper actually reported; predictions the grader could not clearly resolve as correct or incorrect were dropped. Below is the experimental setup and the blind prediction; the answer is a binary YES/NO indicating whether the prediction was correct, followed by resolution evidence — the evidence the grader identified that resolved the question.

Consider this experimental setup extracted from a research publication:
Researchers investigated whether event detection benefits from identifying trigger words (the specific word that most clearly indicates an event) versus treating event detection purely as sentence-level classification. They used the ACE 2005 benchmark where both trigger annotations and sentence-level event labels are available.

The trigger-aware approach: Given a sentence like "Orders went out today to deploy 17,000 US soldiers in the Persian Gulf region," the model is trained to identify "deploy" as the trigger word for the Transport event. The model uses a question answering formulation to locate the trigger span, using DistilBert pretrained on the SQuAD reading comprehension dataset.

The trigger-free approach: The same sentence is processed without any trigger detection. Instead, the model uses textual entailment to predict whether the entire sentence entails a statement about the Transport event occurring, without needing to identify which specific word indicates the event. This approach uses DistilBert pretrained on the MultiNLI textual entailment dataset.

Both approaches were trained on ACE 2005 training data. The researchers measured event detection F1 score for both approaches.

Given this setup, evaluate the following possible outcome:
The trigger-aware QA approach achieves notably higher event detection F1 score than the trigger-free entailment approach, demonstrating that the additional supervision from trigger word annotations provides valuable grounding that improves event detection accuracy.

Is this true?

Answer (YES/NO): NO